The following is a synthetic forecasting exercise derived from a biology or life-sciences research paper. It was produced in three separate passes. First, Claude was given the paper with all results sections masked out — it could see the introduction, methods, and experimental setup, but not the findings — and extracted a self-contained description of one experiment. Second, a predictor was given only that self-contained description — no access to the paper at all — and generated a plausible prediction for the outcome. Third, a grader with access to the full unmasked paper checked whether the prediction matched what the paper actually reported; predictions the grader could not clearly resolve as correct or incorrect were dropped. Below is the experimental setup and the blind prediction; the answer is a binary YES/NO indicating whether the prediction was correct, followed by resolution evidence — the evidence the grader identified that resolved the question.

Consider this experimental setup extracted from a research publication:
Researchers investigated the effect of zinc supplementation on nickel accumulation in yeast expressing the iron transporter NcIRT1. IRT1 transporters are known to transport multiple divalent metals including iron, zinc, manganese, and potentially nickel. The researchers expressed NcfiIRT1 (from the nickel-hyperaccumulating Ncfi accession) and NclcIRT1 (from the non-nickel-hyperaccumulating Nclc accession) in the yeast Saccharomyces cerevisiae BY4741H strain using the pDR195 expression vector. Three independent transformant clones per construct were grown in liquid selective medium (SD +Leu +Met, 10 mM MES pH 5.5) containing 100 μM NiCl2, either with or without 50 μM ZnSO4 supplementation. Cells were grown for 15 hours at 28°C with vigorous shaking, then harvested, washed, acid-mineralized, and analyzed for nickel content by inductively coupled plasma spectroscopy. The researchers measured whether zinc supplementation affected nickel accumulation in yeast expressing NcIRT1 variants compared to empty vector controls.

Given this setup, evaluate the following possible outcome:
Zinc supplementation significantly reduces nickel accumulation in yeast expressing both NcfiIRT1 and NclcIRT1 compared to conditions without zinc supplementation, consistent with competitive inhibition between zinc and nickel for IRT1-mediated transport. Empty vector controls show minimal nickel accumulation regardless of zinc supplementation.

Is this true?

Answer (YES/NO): NO